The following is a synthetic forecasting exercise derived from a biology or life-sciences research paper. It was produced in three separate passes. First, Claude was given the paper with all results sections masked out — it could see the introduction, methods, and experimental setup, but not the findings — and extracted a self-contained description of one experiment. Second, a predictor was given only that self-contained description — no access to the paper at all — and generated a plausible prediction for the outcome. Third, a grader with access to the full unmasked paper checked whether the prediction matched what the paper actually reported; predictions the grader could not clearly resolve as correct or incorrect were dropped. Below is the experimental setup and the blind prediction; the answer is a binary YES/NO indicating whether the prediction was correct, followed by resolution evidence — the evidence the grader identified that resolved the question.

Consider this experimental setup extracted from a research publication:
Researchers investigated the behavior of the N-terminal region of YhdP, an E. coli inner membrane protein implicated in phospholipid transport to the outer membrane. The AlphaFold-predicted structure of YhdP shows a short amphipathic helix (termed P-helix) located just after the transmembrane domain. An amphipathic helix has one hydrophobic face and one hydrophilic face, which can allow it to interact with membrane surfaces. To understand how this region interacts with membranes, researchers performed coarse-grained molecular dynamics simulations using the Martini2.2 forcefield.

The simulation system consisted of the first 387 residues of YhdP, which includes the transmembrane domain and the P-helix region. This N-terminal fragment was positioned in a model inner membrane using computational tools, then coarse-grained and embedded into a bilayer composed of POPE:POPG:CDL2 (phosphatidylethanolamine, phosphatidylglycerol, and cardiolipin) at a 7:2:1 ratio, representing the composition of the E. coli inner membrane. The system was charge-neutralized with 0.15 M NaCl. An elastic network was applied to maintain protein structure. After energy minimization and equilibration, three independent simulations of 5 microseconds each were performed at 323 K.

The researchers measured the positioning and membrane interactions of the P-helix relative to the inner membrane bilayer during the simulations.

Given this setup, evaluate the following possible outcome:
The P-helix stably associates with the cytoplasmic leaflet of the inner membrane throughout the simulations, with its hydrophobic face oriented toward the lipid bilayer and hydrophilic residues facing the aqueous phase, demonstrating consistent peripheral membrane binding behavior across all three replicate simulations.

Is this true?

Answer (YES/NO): NO